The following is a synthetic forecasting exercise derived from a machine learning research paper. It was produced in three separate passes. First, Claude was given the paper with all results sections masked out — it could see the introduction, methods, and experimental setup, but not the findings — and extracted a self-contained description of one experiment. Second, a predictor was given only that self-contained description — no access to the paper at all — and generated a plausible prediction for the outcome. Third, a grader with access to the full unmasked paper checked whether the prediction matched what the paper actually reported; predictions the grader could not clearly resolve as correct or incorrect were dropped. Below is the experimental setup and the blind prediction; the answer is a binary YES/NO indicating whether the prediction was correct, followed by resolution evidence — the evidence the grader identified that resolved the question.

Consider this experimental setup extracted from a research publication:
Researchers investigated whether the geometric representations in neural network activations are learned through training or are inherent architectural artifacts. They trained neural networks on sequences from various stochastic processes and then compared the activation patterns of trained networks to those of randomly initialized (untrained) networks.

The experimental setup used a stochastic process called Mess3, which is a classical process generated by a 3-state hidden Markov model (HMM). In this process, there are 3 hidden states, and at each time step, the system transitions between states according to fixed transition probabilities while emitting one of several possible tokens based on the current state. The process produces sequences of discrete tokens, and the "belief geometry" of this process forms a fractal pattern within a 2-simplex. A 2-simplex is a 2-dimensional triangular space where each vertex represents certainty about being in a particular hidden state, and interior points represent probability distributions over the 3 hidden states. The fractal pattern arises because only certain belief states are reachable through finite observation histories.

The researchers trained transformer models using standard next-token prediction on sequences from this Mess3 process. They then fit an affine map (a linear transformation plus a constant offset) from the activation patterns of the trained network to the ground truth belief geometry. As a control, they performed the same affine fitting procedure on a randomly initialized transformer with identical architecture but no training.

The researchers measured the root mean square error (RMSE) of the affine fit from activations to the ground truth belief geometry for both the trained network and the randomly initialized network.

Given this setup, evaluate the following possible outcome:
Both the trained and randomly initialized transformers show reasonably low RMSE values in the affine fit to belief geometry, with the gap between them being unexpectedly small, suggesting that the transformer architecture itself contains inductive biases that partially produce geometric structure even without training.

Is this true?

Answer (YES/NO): NO